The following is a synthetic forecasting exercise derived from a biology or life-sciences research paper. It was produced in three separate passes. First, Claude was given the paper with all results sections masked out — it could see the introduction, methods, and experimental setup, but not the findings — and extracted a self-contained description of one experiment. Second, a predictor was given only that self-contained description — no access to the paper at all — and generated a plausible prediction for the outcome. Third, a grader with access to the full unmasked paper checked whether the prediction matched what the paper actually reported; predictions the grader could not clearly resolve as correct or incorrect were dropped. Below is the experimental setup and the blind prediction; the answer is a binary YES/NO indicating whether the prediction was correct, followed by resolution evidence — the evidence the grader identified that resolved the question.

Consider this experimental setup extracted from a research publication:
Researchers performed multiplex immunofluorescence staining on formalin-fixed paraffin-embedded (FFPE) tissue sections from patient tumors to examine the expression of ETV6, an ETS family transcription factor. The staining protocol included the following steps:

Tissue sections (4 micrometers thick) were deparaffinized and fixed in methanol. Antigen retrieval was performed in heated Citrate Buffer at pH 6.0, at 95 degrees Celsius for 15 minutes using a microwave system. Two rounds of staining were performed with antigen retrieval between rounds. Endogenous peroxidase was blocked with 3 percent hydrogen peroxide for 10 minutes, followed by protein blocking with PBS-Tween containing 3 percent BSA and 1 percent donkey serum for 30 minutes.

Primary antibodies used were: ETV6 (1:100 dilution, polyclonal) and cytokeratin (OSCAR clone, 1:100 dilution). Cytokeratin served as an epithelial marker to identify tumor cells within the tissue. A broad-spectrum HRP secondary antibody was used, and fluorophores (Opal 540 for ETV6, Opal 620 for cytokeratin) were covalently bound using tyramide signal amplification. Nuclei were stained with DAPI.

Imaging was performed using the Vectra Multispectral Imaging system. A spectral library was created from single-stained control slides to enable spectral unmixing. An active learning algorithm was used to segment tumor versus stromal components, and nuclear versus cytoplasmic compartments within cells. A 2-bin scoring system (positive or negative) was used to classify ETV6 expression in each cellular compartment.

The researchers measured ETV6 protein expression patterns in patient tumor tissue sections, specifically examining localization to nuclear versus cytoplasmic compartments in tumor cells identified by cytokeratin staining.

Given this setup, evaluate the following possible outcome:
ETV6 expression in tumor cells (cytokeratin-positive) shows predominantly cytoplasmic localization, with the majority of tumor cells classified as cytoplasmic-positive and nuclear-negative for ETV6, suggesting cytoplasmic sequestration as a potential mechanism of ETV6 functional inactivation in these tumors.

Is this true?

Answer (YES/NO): NO